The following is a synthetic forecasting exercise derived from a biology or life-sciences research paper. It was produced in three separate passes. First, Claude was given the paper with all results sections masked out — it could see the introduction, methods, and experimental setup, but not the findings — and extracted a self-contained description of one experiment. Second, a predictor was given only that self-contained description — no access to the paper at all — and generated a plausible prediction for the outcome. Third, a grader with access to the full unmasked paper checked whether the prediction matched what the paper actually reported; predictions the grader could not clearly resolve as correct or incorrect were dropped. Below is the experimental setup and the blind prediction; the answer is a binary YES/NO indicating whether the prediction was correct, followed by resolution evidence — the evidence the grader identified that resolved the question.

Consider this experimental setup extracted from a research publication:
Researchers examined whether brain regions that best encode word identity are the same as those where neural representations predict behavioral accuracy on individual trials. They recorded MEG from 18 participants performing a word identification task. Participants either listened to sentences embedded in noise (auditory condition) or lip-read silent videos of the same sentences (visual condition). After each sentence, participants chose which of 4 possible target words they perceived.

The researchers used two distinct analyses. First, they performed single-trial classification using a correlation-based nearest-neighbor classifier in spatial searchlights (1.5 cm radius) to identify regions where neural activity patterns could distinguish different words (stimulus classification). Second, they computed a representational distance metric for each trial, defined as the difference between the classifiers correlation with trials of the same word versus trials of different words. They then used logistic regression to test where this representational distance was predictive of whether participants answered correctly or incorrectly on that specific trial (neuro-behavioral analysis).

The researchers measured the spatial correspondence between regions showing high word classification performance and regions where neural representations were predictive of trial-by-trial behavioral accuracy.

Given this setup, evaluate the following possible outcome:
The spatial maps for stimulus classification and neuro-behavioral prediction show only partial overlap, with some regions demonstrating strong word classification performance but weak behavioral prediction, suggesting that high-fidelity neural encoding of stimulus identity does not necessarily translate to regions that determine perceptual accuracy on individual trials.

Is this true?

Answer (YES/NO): NO